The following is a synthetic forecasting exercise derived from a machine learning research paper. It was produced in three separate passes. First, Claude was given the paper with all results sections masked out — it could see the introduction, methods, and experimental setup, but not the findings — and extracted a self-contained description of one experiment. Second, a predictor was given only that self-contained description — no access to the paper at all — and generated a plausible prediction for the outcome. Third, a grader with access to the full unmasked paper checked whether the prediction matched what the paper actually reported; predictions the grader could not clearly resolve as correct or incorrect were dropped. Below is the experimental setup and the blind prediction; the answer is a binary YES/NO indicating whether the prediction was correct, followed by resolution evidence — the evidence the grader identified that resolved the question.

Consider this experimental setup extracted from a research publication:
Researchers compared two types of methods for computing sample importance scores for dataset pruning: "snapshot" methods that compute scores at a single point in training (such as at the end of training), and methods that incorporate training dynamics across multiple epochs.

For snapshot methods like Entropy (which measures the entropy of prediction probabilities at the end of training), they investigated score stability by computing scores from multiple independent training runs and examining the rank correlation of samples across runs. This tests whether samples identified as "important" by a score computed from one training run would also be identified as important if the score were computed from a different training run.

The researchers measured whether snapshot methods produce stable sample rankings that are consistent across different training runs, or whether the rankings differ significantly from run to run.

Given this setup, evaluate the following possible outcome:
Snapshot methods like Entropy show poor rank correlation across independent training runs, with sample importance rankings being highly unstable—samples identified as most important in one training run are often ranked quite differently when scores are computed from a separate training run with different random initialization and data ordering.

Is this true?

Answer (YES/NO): YES